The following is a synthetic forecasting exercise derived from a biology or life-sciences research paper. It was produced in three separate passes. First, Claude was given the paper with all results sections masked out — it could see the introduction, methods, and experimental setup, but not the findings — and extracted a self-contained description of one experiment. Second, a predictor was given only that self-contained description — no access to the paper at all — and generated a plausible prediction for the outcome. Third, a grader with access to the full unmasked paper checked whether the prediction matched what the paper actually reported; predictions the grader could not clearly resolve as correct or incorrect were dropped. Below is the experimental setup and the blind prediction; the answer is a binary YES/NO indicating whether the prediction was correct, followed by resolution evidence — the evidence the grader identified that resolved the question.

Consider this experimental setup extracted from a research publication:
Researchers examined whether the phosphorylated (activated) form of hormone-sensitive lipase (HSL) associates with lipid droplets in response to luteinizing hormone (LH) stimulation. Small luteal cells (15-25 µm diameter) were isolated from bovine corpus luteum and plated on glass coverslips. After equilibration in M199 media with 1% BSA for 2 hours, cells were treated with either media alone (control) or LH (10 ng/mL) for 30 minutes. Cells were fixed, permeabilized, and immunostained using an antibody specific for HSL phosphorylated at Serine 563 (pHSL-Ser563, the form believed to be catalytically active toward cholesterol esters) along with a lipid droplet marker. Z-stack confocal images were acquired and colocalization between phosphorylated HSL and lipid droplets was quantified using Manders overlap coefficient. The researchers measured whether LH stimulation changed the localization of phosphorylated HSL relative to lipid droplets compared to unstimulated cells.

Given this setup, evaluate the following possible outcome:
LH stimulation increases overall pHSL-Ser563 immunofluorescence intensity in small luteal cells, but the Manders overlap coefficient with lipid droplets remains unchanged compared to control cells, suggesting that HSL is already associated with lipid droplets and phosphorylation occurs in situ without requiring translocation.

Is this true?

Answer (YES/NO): NO